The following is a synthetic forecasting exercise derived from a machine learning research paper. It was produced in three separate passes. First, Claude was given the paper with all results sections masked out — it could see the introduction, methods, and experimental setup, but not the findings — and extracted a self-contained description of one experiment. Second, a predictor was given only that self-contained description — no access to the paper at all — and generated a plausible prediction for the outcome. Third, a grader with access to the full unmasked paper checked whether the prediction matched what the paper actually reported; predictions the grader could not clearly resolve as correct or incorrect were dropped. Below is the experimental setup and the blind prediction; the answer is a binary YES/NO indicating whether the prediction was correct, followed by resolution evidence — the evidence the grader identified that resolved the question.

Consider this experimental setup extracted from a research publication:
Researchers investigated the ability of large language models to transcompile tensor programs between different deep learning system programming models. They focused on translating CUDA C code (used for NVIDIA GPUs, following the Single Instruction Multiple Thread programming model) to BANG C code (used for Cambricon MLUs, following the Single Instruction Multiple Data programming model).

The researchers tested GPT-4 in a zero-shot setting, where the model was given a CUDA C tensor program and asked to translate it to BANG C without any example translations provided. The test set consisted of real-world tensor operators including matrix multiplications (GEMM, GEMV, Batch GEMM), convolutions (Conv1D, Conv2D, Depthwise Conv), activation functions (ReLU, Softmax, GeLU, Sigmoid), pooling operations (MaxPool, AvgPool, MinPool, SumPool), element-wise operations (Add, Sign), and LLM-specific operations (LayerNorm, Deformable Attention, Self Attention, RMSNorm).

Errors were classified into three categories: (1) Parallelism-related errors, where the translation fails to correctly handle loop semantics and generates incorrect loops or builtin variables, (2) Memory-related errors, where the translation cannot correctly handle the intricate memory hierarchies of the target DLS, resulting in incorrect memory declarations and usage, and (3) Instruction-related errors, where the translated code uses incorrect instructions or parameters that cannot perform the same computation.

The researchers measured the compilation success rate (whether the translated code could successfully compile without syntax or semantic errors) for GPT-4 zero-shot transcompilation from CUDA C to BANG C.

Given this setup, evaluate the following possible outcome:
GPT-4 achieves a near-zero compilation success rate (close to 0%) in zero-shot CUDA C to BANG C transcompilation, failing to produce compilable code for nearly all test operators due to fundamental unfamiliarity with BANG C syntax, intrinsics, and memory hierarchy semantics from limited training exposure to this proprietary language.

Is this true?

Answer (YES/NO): YES